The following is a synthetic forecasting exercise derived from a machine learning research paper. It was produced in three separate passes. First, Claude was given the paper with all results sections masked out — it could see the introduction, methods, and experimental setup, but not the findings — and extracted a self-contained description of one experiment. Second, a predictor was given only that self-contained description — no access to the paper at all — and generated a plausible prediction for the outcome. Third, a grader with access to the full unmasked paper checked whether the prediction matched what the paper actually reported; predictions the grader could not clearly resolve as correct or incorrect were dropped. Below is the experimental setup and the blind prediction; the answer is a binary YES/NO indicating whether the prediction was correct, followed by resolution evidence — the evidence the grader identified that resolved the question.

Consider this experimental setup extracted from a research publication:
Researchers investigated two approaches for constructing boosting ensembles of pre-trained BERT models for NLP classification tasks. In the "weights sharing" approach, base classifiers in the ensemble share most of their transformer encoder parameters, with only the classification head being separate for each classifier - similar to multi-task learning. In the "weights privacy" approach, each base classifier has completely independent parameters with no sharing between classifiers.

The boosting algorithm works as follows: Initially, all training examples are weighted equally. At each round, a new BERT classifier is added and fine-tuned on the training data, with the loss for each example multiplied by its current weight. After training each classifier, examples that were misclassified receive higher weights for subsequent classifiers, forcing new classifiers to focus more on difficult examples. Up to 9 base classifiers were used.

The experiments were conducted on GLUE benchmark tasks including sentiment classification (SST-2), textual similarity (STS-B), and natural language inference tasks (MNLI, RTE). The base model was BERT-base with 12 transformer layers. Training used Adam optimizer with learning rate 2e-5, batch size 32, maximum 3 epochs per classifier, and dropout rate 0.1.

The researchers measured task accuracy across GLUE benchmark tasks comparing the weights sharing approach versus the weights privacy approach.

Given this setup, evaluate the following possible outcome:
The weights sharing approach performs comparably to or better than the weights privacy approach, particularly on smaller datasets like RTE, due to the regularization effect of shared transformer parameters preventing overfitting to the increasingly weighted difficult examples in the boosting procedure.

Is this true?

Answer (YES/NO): NO